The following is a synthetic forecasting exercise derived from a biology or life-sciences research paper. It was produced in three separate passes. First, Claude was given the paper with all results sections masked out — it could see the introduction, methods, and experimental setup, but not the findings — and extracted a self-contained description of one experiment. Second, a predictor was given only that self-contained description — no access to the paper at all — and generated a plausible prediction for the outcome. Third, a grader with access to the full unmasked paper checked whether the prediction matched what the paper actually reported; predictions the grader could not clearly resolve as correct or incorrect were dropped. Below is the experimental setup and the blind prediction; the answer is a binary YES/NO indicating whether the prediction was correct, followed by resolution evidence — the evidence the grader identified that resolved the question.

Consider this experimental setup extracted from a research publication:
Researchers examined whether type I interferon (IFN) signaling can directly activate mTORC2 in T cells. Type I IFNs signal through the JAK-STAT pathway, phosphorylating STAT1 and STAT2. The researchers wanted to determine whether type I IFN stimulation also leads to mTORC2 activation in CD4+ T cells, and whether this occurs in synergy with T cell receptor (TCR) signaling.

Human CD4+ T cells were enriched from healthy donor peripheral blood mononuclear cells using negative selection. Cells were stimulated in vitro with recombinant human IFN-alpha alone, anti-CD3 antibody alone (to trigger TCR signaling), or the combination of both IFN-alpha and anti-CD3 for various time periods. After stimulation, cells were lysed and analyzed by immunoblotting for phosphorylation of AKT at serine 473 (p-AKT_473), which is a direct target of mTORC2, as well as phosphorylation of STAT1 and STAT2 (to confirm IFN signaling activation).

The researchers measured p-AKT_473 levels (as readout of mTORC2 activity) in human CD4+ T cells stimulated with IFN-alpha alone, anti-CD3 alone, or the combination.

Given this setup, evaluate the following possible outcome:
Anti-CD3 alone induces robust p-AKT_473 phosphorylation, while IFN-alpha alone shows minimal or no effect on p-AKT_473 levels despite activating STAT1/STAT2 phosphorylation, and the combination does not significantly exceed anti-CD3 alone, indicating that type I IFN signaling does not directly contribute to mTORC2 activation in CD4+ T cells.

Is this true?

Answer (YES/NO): NO